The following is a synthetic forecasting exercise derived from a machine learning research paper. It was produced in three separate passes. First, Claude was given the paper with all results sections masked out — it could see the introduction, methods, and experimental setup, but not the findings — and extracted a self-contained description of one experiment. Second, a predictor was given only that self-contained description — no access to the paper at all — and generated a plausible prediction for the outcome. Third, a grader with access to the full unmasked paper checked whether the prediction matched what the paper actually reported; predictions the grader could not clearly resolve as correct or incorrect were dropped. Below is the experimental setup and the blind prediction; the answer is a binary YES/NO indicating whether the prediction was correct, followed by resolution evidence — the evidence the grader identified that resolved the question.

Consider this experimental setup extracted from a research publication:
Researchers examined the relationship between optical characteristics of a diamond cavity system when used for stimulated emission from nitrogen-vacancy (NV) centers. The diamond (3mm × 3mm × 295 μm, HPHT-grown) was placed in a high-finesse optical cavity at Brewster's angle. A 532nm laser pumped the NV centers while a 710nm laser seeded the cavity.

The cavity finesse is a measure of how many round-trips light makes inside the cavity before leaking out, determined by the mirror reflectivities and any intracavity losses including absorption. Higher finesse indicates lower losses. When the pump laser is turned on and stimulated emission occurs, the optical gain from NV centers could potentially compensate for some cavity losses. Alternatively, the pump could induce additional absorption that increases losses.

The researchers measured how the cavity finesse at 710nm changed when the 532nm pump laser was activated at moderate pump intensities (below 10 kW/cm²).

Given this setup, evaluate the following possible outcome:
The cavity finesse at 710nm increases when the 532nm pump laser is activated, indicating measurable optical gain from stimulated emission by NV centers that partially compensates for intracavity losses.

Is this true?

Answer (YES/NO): YES